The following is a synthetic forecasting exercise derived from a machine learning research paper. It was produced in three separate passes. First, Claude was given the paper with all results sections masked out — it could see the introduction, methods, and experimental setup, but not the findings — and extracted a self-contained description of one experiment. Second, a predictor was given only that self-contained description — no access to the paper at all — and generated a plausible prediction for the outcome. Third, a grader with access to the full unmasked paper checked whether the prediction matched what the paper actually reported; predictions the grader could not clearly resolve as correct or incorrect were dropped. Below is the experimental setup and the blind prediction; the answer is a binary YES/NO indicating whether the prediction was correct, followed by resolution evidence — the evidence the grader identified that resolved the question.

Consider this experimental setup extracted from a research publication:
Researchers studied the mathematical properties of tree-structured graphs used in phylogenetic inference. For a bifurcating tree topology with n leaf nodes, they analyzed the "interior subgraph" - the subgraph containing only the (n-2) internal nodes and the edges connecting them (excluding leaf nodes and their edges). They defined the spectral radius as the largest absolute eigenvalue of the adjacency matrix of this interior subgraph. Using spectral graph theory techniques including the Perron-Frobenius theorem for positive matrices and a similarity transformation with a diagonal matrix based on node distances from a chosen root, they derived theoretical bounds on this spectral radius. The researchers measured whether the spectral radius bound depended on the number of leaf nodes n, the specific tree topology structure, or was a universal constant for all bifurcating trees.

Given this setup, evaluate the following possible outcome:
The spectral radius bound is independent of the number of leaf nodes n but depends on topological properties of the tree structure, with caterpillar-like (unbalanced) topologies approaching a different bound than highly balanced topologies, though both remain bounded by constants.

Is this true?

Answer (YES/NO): NO